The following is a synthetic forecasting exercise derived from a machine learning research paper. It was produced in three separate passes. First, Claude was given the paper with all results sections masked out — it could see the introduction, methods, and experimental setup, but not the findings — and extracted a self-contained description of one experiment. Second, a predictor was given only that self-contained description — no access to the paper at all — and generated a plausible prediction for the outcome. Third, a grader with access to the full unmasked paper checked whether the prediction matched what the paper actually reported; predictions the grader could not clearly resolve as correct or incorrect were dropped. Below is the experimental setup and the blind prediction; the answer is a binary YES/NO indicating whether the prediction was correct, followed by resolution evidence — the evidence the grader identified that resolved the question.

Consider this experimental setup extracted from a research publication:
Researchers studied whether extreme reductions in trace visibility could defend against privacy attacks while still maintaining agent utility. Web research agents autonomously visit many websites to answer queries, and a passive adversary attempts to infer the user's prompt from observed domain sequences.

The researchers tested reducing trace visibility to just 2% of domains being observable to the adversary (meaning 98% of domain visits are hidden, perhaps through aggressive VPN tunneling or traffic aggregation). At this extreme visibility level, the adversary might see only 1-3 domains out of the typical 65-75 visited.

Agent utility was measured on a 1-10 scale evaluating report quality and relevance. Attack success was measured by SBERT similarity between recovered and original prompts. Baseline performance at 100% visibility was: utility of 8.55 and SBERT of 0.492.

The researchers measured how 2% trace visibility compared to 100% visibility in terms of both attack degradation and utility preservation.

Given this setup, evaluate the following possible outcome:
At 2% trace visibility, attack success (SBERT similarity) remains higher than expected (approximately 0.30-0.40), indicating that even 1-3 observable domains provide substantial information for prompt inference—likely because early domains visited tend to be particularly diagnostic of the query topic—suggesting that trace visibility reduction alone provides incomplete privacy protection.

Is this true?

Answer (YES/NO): NO